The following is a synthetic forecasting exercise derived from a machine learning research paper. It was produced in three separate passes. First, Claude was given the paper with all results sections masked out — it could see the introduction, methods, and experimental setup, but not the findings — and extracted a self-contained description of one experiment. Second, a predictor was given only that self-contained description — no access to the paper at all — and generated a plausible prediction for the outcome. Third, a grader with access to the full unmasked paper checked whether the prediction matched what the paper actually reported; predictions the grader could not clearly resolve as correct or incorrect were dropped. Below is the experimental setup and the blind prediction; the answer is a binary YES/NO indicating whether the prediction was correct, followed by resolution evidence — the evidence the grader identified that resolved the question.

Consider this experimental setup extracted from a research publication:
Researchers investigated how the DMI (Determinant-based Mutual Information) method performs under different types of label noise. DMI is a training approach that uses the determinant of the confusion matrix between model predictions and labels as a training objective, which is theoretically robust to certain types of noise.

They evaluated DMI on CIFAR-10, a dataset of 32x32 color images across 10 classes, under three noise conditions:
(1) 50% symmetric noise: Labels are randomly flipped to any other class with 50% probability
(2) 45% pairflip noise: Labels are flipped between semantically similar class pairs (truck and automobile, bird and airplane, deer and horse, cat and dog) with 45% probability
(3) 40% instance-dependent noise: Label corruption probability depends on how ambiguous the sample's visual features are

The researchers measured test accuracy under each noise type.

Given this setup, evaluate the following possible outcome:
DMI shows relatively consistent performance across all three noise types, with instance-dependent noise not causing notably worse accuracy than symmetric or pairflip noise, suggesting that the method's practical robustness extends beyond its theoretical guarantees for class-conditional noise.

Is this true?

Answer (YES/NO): NO